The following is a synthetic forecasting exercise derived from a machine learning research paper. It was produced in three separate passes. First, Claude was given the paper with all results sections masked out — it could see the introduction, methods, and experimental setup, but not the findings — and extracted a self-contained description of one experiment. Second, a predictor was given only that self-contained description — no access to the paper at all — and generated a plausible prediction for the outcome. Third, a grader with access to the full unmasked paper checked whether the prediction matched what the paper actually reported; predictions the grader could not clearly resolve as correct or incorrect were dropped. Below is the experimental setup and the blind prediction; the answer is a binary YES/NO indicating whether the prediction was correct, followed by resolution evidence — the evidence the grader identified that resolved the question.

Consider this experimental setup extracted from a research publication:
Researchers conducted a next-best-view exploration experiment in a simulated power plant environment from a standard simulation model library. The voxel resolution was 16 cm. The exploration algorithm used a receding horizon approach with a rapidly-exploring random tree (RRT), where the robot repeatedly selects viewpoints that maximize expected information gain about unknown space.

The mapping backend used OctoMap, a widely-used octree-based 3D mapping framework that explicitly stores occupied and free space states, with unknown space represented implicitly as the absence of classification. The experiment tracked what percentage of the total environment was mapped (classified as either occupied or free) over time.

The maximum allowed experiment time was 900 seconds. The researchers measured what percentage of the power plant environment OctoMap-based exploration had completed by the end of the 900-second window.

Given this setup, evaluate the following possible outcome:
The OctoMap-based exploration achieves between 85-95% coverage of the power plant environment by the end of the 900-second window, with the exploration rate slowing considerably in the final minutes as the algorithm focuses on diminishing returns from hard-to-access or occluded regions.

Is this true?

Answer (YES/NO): NO